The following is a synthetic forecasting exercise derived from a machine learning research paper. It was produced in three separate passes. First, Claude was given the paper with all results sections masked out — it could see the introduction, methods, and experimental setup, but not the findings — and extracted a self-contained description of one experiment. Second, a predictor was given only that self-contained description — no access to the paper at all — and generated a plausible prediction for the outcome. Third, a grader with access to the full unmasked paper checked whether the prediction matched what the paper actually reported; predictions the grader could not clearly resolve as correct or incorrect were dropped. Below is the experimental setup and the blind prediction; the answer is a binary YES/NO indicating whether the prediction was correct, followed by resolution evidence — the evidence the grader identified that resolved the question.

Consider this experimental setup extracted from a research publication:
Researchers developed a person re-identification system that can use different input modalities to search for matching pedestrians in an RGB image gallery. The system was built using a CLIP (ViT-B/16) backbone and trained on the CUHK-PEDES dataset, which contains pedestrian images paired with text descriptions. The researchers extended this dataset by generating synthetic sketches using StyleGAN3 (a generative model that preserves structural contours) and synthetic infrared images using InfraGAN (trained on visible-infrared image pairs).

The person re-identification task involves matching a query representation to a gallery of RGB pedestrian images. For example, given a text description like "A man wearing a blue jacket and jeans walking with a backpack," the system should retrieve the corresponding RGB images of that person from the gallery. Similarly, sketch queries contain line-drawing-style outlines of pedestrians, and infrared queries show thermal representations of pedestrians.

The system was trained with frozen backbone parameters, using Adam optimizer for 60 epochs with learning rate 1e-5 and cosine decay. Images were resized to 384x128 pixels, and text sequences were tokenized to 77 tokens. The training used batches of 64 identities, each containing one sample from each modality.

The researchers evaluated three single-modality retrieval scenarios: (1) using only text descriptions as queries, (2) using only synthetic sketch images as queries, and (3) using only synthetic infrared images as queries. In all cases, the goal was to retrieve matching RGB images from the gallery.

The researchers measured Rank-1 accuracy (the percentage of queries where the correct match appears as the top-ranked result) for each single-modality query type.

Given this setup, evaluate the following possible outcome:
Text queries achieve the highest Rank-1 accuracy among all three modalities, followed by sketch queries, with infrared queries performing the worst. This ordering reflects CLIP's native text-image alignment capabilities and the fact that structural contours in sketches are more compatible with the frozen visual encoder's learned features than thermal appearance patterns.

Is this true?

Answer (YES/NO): NO